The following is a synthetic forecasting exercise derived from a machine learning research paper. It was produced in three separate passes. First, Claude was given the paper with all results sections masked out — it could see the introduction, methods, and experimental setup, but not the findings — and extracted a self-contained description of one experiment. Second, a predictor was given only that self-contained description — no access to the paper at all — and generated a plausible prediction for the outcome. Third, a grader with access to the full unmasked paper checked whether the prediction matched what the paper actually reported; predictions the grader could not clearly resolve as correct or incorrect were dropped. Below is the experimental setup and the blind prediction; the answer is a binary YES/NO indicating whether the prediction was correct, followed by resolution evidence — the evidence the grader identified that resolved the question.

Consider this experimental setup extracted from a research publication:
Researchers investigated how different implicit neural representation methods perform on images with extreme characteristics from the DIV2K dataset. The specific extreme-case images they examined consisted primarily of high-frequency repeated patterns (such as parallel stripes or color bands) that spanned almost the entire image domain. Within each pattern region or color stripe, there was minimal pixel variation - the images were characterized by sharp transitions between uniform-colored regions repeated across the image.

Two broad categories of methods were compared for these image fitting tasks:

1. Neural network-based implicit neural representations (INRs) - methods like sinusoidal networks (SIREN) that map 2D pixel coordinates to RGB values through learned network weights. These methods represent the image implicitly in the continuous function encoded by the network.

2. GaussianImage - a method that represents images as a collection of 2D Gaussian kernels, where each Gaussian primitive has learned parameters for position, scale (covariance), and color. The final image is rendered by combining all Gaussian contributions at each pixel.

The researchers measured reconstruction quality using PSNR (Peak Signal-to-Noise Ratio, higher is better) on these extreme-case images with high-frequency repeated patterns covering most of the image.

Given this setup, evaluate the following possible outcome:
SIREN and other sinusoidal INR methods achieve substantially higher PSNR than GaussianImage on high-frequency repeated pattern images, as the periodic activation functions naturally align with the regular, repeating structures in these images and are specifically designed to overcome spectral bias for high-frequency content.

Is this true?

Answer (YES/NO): NO